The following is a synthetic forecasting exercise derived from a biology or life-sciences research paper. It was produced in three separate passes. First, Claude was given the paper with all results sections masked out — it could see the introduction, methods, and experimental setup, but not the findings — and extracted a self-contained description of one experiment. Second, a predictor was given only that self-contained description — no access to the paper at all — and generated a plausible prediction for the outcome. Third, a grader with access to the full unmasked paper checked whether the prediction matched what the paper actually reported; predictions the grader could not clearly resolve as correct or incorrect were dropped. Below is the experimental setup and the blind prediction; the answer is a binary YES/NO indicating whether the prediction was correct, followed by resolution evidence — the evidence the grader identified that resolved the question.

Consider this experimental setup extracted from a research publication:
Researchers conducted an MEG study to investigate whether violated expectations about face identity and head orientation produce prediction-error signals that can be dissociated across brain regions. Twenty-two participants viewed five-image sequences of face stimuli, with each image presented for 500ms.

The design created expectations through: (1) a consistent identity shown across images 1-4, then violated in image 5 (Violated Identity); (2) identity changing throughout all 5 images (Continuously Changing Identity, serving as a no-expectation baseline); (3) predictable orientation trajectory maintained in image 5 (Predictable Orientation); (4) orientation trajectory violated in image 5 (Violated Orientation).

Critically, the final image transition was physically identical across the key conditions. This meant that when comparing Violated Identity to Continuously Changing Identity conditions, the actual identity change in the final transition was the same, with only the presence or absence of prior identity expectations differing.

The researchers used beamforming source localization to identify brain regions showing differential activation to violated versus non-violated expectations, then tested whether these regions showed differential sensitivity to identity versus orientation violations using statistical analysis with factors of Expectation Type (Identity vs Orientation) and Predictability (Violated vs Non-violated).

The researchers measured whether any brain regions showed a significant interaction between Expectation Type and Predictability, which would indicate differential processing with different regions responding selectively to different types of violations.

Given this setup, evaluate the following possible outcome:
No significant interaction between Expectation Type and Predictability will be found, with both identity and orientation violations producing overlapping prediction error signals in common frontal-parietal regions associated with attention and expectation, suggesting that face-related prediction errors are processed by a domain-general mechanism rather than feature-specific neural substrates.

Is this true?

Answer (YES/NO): NO